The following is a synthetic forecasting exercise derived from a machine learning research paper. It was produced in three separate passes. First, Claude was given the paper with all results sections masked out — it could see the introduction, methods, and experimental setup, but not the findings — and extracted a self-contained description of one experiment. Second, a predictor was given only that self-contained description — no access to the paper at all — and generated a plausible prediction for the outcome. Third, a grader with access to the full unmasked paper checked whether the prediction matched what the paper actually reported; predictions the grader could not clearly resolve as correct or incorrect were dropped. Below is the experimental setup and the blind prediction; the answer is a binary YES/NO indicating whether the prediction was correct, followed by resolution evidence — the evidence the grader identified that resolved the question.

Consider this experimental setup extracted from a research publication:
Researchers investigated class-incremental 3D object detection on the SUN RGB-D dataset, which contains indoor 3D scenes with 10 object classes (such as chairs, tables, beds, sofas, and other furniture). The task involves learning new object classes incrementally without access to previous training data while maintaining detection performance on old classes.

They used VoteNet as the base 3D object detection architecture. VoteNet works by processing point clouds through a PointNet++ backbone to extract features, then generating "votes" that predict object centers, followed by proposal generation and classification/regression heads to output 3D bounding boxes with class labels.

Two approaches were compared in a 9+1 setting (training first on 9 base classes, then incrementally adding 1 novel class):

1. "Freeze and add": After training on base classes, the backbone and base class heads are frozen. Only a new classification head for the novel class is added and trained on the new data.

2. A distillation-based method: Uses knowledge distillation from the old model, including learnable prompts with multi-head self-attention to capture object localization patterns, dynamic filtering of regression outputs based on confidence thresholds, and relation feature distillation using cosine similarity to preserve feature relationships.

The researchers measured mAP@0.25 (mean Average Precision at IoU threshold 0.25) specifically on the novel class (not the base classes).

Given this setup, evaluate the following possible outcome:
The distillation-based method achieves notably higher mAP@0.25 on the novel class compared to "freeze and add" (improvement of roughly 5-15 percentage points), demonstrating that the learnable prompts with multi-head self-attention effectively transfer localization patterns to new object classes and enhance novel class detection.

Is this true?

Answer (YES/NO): NO